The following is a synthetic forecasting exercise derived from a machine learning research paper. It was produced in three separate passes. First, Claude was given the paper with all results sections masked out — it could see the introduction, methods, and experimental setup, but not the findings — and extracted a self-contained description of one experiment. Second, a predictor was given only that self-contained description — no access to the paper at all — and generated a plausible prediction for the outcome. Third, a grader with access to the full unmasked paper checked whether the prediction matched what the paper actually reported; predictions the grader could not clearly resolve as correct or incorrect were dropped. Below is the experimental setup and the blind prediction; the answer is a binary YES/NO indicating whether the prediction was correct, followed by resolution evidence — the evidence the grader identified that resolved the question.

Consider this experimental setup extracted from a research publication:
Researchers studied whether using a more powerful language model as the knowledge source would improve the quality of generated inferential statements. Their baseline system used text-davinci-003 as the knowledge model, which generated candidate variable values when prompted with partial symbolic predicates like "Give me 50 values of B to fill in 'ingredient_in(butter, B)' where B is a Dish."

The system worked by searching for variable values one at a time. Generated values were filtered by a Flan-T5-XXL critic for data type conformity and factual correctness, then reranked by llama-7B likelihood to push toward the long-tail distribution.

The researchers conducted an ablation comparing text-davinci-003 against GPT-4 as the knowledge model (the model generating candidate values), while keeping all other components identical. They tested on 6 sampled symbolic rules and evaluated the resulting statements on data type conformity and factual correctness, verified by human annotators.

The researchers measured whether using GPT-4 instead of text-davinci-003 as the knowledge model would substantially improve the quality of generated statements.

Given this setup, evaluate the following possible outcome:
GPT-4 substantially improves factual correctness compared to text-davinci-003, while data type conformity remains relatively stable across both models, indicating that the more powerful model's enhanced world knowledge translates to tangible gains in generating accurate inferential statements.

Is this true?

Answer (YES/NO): NO